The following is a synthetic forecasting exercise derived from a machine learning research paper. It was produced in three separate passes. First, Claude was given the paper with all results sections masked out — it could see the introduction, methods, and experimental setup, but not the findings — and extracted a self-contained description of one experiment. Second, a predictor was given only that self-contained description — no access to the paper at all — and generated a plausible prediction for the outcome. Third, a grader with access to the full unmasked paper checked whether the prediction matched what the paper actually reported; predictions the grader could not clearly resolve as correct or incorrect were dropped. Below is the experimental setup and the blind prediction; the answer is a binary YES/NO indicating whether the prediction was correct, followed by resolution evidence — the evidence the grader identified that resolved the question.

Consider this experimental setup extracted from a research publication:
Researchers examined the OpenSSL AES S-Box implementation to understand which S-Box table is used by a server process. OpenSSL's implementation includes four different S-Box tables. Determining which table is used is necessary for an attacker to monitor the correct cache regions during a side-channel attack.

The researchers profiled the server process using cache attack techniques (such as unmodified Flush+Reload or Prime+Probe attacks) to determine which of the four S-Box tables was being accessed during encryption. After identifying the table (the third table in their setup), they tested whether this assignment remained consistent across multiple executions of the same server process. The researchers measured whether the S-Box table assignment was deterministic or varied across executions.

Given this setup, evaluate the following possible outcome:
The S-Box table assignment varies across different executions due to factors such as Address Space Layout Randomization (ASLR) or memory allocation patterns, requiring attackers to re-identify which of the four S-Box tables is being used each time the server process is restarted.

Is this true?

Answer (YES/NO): NO